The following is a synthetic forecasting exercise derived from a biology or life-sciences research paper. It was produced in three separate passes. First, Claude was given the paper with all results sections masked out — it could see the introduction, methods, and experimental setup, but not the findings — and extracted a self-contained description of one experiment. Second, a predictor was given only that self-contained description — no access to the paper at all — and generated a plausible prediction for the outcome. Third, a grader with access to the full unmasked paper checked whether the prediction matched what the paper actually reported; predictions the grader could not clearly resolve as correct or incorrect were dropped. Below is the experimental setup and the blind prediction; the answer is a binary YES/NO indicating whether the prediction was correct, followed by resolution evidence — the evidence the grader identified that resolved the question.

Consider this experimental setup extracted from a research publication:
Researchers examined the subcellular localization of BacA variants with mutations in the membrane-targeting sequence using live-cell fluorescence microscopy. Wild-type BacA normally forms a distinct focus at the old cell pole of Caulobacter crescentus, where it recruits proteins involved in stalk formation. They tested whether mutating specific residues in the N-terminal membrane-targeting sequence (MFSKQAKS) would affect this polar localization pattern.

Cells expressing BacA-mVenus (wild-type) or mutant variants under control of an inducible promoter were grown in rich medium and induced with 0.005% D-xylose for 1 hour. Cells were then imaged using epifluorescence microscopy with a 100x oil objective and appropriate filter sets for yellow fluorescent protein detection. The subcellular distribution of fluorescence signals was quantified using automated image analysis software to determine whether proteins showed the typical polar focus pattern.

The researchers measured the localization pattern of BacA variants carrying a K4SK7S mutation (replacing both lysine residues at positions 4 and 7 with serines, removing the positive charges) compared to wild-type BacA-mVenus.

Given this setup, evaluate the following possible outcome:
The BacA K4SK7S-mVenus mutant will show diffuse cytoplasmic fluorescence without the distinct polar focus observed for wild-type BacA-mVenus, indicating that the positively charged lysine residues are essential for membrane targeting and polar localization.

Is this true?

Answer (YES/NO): NO